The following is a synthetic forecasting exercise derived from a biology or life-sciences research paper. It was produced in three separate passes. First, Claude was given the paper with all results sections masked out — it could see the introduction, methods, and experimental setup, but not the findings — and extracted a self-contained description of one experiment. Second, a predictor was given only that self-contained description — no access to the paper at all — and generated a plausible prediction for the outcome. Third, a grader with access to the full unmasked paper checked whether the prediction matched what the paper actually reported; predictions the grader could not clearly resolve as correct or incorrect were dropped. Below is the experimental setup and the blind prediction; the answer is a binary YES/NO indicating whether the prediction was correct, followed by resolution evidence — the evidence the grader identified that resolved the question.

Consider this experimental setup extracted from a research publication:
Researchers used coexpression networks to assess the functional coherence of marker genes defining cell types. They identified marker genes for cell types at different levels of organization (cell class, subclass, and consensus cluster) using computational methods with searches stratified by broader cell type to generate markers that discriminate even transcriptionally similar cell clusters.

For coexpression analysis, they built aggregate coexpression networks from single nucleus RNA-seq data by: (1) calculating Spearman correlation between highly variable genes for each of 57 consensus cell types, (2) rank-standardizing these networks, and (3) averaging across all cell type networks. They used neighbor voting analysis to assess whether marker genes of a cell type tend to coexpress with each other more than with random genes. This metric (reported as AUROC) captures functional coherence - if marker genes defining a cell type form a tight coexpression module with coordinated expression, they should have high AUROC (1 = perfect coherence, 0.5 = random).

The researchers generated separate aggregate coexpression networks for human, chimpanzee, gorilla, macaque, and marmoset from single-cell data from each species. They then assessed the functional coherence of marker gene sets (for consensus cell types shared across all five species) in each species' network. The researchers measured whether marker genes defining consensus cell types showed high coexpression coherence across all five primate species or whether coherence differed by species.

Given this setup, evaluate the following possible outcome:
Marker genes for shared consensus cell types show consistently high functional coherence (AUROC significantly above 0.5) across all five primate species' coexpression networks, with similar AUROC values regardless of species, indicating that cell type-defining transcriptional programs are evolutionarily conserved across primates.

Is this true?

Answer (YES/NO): YES